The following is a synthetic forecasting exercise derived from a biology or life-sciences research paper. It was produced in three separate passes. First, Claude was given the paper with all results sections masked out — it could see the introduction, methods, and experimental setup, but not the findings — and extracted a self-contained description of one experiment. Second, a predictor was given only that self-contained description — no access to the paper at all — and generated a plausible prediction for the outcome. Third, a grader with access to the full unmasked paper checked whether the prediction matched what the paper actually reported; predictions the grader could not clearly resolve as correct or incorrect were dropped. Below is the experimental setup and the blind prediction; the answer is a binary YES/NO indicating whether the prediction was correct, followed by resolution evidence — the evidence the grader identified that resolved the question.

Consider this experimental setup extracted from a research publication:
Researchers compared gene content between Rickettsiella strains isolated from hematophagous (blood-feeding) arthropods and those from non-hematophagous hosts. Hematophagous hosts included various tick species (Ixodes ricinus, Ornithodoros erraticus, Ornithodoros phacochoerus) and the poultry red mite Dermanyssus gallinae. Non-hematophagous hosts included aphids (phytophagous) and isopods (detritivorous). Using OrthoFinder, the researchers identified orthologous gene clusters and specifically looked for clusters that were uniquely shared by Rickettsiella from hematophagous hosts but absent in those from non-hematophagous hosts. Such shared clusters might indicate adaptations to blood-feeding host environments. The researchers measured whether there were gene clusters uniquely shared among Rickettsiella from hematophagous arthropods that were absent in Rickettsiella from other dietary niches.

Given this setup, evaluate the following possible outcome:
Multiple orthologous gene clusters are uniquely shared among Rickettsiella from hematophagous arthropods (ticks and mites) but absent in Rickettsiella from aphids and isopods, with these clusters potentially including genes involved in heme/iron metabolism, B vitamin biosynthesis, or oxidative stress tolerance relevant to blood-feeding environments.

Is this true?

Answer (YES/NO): NO